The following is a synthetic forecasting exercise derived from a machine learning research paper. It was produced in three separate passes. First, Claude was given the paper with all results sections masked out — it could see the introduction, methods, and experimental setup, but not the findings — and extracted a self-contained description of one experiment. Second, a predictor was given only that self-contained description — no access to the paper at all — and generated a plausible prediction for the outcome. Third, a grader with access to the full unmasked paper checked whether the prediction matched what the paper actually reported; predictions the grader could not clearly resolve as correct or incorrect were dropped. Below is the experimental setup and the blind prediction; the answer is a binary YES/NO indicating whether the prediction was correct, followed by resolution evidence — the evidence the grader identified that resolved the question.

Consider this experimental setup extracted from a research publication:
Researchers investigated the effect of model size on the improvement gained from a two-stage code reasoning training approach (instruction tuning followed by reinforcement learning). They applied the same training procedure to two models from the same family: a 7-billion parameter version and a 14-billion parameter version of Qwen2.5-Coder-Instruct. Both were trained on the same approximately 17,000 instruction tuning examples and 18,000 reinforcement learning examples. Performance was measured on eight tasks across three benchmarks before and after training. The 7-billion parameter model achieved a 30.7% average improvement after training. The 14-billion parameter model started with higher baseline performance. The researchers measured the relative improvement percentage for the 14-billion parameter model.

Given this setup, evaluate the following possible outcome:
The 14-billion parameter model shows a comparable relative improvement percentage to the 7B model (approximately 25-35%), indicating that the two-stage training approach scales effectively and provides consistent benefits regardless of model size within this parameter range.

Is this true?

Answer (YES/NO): NO